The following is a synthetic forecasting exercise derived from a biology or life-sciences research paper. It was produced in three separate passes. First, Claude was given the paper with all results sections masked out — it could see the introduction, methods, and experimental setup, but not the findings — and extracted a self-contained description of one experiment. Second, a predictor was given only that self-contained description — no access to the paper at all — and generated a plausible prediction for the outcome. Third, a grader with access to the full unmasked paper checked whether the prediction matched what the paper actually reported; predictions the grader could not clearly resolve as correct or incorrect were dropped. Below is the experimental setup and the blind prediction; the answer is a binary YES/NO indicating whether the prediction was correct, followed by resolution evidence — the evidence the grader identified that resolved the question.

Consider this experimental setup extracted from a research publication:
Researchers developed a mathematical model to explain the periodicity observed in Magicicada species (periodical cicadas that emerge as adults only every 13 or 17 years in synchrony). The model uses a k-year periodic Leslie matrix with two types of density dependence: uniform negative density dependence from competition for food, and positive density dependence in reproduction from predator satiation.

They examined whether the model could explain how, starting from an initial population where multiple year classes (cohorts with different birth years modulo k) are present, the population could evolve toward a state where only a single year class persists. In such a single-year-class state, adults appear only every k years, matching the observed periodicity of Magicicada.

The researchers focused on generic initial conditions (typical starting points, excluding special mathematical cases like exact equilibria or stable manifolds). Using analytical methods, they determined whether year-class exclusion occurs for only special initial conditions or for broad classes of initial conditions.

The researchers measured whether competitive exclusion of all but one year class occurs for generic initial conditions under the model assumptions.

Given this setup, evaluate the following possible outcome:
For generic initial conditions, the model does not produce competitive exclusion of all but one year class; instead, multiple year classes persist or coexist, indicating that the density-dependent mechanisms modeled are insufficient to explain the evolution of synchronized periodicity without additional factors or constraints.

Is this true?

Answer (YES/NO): NO